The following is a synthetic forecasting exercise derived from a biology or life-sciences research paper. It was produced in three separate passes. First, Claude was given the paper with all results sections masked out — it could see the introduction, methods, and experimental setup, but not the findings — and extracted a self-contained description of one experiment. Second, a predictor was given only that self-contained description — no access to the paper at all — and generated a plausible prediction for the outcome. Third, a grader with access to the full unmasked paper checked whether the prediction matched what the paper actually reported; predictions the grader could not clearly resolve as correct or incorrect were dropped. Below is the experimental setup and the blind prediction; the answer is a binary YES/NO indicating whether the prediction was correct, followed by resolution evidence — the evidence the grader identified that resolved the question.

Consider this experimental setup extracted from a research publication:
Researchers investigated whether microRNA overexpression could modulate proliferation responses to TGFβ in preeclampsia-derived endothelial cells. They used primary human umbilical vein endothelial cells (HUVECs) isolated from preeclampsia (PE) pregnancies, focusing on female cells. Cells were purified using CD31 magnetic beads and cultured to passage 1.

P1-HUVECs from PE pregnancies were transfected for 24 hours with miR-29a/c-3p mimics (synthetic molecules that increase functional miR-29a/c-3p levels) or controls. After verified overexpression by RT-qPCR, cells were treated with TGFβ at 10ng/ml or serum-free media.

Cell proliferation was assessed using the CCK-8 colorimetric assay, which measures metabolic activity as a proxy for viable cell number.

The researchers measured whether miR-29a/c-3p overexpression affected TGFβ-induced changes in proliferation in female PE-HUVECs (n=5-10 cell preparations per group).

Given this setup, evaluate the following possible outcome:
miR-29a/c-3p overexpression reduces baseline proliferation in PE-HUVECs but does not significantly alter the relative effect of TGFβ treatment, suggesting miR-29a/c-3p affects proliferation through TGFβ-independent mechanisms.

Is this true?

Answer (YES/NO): NO